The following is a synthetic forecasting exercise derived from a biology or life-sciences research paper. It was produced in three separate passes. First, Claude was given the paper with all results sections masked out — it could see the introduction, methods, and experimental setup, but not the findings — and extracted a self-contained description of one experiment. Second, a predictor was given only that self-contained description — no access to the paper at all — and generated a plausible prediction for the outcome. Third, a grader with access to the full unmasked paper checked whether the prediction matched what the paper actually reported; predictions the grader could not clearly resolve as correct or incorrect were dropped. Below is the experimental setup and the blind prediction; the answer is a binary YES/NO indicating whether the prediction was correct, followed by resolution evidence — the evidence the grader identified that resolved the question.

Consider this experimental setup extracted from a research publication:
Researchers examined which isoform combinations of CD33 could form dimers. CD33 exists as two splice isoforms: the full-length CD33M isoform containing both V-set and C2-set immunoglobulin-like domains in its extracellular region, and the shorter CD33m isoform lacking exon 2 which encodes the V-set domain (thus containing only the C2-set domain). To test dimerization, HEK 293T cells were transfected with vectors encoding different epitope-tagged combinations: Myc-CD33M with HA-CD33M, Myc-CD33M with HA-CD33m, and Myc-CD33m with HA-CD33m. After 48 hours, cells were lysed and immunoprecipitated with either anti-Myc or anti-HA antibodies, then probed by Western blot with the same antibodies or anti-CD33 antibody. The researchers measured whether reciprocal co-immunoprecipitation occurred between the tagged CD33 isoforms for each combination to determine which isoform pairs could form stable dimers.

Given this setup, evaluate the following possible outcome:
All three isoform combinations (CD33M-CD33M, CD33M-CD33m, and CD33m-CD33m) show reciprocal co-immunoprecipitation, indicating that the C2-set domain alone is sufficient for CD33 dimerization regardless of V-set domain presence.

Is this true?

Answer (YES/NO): YES